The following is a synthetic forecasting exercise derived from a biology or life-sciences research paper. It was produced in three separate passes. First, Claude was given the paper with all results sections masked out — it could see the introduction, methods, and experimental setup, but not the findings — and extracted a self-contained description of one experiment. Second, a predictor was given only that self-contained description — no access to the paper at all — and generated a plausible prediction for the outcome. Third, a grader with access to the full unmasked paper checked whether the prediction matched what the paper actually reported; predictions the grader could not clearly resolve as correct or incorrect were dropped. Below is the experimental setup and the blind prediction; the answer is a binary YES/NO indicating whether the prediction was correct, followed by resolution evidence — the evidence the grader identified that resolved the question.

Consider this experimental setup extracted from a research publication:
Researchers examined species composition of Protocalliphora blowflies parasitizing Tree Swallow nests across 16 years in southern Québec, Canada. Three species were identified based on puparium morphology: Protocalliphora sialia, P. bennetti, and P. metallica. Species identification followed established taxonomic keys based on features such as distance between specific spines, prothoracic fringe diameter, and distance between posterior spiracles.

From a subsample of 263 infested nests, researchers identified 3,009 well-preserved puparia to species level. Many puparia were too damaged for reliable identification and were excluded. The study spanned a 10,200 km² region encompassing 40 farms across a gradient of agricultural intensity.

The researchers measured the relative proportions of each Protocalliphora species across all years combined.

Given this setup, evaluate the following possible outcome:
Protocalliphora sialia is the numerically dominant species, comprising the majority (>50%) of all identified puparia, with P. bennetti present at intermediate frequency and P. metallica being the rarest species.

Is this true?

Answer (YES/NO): YES